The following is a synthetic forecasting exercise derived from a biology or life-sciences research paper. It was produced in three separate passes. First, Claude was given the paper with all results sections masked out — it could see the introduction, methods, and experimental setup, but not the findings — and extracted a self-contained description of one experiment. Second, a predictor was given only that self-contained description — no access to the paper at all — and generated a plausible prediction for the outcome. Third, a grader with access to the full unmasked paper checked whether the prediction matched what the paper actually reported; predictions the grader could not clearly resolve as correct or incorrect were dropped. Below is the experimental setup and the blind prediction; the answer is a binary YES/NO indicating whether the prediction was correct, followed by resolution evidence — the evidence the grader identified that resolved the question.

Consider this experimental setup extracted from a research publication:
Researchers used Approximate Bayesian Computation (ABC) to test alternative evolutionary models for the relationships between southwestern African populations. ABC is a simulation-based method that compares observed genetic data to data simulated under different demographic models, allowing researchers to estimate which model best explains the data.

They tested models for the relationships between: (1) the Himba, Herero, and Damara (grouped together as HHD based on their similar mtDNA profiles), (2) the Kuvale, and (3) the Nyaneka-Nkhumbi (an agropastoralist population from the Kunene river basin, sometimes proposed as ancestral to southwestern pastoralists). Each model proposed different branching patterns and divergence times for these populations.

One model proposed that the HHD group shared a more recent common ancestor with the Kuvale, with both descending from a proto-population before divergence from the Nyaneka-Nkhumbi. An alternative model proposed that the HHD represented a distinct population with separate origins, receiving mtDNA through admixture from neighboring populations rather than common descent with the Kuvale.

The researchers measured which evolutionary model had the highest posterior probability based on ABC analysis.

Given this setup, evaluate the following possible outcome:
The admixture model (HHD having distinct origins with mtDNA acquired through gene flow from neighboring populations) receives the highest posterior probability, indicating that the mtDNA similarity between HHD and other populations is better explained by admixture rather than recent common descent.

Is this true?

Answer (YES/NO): NO